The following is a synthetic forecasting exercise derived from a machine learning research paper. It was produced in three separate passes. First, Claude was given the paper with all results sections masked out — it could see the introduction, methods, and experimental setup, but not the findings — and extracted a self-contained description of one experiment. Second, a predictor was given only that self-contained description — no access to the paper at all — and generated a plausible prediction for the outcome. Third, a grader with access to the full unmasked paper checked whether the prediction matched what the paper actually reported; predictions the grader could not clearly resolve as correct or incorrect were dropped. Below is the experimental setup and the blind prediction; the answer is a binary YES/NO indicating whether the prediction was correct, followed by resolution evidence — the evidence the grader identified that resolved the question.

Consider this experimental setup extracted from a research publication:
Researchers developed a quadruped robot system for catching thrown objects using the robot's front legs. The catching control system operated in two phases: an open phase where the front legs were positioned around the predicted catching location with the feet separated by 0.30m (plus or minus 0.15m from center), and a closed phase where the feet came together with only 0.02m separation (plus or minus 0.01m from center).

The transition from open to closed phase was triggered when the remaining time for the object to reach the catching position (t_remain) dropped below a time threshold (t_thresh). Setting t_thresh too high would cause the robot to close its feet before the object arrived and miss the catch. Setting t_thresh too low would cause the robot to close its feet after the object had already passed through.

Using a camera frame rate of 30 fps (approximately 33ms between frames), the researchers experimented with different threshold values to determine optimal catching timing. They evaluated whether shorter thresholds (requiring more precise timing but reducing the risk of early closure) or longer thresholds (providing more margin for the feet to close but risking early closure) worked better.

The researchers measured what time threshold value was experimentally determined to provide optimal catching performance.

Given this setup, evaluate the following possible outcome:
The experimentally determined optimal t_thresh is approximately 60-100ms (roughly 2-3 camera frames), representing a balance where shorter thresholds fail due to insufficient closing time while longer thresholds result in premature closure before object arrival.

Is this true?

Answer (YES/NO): NO